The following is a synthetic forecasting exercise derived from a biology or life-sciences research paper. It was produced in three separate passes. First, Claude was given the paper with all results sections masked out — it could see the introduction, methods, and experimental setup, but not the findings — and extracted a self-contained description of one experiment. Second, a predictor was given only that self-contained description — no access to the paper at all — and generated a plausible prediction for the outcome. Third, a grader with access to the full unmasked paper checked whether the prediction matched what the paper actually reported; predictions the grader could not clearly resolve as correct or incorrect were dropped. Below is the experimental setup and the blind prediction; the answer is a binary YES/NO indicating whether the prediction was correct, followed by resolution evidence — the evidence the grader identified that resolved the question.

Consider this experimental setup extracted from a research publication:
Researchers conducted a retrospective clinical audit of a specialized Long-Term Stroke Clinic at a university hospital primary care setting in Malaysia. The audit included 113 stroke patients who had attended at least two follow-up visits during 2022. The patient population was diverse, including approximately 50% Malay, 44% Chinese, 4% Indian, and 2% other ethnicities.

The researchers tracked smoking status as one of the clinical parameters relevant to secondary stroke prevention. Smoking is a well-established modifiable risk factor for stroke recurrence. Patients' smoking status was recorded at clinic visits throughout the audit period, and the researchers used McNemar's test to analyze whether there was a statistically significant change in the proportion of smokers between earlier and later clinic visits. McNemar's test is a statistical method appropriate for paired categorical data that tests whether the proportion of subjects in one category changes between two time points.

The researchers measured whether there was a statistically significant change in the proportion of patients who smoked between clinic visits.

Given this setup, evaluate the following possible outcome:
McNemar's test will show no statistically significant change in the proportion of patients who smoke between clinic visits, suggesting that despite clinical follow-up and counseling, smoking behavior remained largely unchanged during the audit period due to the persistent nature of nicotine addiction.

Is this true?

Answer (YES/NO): NO